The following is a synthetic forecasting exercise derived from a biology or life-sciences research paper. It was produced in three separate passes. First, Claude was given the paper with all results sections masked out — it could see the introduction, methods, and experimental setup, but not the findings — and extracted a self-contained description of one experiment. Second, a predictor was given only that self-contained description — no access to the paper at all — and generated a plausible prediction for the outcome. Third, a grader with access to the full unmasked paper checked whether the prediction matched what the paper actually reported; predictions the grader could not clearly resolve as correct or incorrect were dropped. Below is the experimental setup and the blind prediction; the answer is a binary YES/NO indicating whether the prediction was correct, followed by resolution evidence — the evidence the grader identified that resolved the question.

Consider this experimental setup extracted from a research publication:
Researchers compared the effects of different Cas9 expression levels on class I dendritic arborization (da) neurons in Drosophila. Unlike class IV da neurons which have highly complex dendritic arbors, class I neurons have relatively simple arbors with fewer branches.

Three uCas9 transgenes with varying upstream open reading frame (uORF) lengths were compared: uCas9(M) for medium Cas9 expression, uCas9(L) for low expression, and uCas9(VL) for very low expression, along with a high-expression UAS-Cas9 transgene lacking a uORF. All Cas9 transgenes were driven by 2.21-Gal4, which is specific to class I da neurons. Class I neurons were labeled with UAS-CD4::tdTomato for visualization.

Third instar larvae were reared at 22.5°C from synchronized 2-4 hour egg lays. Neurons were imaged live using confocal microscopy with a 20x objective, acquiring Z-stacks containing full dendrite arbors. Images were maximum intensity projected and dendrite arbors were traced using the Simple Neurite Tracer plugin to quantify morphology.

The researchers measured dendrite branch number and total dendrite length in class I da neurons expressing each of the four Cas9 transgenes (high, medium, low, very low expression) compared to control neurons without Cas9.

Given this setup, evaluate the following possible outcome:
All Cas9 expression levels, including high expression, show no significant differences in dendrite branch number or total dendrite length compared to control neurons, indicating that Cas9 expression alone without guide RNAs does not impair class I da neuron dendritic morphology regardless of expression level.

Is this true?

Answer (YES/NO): NO